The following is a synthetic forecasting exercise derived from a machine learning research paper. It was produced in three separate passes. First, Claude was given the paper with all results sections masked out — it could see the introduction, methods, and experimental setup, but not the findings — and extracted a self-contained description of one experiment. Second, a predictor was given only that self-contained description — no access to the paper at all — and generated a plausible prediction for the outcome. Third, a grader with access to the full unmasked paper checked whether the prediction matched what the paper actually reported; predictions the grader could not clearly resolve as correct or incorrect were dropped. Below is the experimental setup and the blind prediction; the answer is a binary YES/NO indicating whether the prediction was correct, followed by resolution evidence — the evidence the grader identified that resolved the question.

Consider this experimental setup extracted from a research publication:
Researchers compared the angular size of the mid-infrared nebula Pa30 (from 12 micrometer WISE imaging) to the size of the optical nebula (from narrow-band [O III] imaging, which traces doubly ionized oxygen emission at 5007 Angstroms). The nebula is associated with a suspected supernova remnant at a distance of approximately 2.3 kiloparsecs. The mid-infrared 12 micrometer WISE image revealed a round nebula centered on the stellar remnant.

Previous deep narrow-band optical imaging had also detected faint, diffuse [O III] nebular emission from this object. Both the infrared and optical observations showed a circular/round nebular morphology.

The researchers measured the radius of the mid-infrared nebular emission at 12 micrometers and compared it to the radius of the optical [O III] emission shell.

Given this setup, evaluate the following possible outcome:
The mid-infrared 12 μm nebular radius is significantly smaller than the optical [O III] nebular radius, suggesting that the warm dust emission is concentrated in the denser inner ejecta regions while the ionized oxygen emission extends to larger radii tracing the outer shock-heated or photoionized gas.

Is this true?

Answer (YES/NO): NO